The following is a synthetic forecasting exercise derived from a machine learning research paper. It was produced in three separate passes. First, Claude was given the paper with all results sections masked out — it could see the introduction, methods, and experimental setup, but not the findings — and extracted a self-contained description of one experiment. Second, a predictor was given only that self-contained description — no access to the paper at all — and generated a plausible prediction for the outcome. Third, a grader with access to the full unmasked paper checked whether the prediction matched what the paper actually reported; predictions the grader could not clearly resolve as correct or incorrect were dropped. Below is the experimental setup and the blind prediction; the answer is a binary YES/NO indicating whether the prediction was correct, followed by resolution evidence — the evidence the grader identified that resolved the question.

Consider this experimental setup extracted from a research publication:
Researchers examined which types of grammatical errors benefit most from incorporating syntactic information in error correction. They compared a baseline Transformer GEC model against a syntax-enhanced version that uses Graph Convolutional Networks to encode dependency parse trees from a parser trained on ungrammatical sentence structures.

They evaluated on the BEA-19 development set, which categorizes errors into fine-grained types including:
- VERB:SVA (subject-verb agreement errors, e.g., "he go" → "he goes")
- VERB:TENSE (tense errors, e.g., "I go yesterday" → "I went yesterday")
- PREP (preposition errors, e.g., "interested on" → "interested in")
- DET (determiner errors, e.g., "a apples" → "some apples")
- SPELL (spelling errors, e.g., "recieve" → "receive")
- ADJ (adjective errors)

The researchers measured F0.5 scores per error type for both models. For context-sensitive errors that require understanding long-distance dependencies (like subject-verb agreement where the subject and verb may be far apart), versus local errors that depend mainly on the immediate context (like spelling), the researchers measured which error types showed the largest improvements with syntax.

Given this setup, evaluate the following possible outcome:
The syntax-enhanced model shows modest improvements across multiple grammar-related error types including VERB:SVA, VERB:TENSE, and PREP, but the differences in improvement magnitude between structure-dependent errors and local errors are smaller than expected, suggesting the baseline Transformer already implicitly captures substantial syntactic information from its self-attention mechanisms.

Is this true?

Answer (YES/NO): NO